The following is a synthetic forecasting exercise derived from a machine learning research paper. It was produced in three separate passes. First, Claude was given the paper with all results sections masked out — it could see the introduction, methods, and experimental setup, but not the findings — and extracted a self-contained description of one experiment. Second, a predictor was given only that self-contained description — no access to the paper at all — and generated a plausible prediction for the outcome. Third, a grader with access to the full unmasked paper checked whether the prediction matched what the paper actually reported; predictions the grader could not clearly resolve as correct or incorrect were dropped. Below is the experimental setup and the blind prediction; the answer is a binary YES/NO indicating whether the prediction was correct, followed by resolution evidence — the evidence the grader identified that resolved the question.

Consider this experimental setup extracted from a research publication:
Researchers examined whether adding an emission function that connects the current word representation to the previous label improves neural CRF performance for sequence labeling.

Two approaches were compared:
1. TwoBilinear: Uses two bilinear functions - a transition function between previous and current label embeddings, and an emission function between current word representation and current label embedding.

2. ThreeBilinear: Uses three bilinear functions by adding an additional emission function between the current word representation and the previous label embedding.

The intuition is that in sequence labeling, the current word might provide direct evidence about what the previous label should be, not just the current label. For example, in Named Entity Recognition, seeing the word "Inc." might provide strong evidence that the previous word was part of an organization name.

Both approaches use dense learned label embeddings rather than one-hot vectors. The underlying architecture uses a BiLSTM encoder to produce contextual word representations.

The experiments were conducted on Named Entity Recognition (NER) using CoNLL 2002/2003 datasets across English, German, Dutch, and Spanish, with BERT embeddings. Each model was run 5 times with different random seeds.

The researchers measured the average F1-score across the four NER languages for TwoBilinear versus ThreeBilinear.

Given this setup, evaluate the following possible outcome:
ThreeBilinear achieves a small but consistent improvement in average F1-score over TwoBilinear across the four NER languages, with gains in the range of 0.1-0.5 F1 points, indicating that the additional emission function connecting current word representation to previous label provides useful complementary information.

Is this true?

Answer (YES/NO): NO